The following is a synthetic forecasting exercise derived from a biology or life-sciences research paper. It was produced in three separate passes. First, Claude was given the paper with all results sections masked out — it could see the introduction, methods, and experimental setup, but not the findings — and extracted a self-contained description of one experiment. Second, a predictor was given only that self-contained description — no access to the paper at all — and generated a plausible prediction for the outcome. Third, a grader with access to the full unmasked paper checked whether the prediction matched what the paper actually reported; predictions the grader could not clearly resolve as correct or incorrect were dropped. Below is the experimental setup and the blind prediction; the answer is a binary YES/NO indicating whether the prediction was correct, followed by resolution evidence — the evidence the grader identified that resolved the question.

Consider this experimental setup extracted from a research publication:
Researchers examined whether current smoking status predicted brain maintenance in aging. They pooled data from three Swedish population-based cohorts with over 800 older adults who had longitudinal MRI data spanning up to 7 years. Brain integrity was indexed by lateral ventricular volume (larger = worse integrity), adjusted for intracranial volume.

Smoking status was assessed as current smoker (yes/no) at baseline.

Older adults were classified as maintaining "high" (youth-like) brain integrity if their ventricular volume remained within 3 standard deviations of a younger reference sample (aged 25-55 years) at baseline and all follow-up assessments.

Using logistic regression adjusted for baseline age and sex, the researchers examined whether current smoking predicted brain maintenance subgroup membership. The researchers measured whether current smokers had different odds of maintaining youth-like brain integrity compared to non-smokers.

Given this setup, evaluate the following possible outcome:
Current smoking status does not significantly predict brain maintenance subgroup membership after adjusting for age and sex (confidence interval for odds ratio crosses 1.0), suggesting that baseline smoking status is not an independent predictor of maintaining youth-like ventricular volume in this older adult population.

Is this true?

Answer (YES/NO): YES